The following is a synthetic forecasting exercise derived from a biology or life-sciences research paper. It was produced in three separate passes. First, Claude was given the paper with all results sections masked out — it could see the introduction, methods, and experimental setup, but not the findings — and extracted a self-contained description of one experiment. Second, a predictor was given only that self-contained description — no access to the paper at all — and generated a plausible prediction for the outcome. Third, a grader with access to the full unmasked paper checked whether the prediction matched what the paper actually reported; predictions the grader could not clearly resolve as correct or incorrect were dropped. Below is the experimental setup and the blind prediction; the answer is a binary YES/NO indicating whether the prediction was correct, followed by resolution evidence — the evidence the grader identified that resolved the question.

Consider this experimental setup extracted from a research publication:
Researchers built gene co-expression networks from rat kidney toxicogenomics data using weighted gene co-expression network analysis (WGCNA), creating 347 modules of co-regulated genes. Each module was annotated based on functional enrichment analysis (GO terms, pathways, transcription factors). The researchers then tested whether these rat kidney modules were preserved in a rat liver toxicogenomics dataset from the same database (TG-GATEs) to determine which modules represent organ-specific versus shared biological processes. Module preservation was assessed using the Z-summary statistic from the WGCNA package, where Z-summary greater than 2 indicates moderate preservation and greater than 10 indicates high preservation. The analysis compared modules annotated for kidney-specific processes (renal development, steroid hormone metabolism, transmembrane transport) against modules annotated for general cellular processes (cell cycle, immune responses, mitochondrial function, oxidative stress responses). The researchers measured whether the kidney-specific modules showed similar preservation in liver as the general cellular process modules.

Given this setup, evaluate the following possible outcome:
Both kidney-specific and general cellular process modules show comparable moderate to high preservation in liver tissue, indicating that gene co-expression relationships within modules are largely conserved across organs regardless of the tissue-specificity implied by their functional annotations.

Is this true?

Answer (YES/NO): NO